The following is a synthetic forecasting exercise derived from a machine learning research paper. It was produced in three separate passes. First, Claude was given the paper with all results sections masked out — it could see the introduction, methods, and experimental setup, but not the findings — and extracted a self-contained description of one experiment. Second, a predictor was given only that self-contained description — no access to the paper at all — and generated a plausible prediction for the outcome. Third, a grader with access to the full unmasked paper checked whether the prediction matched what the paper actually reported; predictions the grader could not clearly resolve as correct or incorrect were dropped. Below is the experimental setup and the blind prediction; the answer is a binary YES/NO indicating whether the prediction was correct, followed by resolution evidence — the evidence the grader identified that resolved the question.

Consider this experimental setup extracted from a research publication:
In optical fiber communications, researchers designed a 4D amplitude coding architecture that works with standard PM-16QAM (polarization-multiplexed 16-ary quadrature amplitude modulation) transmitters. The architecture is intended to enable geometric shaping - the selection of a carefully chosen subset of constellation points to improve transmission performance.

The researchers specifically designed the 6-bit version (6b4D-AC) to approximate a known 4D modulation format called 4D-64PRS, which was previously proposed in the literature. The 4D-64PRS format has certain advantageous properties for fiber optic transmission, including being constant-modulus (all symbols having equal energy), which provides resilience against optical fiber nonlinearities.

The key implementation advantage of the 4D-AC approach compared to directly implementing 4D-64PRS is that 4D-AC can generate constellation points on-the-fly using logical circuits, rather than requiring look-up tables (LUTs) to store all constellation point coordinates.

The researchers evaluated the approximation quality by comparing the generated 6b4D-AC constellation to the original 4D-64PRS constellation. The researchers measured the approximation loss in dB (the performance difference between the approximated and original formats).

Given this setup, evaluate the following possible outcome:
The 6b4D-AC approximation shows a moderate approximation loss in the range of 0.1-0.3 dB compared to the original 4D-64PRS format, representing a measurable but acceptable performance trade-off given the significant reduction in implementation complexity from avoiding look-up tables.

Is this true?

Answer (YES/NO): NO